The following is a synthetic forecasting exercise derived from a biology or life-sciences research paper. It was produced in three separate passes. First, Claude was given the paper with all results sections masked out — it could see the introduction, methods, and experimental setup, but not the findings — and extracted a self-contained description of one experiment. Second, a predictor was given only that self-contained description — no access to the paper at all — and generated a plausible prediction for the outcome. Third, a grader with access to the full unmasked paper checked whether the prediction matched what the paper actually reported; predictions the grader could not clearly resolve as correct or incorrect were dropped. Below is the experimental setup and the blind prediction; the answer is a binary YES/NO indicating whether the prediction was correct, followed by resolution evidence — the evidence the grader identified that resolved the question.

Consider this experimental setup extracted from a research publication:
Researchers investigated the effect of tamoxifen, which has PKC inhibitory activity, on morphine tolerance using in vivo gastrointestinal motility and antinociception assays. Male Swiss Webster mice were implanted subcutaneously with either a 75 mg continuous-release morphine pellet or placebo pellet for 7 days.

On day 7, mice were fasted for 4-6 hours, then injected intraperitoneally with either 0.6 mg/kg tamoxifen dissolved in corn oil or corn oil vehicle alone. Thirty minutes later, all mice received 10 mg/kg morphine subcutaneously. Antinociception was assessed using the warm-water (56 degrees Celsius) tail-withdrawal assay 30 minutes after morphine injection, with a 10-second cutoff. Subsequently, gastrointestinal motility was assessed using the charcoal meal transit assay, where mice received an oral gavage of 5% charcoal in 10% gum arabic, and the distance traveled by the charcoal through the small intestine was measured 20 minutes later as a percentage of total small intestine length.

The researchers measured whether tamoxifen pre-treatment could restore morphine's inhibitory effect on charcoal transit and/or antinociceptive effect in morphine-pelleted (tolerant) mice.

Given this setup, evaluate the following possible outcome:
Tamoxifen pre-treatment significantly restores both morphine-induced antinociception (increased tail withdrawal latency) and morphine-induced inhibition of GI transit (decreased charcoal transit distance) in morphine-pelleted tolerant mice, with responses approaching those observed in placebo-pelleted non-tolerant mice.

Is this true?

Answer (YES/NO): NO